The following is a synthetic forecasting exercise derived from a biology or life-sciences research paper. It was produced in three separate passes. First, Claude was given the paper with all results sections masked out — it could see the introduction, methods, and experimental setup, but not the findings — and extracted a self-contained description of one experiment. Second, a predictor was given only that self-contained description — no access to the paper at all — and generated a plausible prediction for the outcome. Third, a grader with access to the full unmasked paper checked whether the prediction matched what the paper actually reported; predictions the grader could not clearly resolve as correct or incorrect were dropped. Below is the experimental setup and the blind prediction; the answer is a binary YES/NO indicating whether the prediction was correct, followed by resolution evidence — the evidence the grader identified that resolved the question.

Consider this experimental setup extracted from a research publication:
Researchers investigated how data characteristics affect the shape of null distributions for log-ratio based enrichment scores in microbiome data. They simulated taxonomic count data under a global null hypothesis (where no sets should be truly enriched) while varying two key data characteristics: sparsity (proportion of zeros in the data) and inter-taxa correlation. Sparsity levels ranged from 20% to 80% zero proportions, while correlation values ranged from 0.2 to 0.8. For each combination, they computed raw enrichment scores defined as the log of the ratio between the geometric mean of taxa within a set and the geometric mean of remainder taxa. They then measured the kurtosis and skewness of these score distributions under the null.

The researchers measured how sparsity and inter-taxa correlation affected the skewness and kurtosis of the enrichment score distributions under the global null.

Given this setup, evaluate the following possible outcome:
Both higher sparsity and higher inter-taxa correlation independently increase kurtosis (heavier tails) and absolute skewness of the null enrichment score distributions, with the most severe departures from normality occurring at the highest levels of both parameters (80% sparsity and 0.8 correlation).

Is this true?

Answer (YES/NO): NO